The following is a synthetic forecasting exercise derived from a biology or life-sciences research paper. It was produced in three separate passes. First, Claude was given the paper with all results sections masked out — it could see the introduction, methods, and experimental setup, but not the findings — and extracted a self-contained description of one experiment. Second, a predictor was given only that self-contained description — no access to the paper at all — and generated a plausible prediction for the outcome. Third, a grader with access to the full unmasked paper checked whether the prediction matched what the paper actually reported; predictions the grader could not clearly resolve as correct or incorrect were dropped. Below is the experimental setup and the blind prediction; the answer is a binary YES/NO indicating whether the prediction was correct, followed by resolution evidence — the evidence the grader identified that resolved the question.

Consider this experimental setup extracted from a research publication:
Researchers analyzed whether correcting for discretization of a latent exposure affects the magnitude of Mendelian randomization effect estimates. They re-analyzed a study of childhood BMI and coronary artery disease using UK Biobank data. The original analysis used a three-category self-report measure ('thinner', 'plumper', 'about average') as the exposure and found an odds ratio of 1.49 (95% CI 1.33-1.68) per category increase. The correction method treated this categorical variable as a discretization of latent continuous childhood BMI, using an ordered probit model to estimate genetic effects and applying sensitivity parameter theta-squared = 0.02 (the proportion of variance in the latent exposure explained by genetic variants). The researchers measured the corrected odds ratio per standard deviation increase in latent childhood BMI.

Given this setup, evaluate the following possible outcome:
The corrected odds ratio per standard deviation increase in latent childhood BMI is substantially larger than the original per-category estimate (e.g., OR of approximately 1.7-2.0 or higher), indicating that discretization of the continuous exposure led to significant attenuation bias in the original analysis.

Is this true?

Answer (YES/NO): NO